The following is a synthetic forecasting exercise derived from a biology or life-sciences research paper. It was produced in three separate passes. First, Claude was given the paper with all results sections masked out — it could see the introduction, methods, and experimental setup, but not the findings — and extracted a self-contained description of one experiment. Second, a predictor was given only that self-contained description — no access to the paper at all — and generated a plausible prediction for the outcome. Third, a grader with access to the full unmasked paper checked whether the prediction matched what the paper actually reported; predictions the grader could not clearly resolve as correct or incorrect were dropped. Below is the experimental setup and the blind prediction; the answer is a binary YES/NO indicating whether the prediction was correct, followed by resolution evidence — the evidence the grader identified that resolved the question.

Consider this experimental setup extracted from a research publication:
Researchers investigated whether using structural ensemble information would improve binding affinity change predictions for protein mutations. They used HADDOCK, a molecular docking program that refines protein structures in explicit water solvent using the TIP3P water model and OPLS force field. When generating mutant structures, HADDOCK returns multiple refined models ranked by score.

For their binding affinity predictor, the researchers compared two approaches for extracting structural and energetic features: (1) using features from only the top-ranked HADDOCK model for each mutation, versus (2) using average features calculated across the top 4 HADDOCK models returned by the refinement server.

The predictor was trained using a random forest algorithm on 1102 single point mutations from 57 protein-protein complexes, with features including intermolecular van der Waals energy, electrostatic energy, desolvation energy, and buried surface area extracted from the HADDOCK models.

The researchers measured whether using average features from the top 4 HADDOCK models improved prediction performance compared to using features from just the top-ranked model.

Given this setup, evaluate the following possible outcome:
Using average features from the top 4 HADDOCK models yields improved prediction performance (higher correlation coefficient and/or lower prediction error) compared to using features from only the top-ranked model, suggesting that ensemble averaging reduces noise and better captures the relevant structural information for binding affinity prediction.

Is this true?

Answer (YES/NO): NO